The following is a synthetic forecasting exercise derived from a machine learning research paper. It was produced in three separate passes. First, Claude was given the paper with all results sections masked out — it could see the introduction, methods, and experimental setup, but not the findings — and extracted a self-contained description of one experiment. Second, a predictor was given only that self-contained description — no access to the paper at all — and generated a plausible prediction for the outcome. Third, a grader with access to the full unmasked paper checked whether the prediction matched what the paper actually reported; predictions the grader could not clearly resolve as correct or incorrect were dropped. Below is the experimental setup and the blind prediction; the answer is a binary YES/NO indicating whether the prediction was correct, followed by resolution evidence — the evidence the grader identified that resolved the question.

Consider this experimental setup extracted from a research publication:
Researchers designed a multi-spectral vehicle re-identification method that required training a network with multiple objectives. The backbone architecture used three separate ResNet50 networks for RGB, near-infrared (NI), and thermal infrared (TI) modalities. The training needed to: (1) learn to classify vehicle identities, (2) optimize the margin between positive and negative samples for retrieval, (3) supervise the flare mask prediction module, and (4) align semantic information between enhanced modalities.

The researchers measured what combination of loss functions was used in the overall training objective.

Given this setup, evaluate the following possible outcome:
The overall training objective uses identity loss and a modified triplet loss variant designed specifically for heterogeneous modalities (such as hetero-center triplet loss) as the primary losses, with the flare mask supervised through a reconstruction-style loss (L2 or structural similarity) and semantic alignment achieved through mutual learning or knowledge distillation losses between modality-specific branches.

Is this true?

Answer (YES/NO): NO